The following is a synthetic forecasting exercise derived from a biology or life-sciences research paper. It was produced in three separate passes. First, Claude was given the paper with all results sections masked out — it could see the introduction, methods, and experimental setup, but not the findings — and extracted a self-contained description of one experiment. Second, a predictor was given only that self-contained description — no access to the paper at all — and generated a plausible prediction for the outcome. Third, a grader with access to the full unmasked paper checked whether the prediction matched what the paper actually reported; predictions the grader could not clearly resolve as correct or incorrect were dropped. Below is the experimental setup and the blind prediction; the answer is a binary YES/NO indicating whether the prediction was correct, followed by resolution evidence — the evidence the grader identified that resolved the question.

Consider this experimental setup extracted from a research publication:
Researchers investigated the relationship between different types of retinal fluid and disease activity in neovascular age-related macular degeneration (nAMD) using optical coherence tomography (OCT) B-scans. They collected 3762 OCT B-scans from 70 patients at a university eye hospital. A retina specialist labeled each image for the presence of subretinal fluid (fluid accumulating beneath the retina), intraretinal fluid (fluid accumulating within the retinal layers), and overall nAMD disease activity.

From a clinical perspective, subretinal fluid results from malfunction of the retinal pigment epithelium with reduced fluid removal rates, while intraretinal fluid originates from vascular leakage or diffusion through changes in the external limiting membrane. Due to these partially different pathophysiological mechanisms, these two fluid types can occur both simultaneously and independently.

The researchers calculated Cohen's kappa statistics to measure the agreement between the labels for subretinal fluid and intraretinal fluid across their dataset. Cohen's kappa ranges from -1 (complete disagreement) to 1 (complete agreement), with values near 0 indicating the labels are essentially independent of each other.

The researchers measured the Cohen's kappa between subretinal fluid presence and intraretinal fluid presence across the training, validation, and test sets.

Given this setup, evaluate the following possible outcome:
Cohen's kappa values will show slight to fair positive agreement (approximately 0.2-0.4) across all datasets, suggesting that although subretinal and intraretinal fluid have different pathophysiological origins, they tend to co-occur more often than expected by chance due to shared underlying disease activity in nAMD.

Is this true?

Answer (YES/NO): NO